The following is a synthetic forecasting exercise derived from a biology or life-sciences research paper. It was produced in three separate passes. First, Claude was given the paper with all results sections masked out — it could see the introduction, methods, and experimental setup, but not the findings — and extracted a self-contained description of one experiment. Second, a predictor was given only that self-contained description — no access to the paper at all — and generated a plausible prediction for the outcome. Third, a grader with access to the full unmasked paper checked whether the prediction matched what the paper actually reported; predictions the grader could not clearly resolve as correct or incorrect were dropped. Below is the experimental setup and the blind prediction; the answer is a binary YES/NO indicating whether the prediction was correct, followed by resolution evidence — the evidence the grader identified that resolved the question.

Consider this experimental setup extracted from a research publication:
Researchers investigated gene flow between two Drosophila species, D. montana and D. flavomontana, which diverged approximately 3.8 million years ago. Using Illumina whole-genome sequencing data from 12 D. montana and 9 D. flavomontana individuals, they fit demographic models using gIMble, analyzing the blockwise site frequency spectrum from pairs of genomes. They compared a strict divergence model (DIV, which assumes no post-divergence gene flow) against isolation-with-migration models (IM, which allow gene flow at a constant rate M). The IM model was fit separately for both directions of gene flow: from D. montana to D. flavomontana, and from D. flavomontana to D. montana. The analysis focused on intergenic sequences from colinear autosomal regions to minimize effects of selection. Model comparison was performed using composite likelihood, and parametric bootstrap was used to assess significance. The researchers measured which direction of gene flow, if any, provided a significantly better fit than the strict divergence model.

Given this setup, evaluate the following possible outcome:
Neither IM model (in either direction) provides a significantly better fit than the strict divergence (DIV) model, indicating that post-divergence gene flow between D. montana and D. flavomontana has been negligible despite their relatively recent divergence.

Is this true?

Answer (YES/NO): NO